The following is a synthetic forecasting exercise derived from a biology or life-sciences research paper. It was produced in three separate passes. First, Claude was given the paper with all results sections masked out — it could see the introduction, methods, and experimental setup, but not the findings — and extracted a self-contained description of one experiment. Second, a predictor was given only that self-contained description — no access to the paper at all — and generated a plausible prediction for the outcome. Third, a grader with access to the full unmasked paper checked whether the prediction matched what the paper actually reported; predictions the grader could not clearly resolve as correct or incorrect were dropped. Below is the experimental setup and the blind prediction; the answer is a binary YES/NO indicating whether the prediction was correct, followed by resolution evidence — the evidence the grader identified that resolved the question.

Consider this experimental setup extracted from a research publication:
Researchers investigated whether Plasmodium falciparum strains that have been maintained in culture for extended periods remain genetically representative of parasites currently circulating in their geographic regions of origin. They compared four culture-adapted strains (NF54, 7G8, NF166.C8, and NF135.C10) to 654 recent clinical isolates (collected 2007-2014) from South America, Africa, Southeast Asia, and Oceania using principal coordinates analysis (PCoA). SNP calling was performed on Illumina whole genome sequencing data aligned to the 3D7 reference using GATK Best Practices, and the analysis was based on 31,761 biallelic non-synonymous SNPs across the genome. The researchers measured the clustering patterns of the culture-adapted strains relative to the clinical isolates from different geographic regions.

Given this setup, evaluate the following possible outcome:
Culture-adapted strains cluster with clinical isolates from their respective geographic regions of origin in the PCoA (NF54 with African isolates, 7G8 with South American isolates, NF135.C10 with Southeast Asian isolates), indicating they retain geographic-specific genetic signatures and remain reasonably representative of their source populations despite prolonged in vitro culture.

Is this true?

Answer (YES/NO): YES